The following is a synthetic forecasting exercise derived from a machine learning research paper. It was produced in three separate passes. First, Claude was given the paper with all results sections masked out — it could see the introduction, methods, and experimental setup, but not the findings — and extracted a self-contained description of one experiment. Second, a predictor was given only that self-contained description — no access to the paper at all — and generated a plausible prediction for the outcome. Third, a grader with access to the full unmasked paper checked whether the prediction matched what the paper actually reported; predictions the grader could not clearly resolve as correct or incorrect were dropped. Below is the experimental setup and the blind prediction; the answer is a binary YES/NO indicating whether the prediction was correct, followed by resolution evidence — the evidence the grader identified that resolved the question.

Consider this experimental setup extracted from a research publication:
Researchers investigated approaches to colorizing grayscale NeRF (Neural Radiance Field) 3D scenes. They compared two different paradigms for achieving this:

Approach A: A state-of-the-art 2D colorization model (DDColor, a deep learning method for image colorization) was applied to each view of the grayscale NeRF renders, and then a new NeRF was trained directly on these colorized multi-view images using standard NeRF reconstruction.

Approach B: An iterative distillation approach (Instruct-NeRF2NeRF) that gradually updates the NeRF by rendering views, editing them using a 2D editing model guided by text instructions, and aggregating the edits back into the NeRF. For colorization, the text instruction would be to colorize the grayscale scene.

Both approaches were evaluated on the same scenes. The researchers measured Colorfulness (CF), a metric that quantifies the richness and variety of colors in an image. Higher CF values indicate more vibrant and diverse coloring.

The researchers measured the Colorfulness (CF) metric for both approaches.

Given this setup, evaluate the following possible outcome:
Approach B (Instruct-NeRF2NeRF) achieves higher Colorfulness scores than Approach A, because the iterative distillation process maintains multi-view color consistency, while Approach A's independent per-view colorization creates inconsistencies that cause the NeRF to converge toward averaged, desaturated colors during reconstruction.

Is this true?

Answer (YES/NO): YES